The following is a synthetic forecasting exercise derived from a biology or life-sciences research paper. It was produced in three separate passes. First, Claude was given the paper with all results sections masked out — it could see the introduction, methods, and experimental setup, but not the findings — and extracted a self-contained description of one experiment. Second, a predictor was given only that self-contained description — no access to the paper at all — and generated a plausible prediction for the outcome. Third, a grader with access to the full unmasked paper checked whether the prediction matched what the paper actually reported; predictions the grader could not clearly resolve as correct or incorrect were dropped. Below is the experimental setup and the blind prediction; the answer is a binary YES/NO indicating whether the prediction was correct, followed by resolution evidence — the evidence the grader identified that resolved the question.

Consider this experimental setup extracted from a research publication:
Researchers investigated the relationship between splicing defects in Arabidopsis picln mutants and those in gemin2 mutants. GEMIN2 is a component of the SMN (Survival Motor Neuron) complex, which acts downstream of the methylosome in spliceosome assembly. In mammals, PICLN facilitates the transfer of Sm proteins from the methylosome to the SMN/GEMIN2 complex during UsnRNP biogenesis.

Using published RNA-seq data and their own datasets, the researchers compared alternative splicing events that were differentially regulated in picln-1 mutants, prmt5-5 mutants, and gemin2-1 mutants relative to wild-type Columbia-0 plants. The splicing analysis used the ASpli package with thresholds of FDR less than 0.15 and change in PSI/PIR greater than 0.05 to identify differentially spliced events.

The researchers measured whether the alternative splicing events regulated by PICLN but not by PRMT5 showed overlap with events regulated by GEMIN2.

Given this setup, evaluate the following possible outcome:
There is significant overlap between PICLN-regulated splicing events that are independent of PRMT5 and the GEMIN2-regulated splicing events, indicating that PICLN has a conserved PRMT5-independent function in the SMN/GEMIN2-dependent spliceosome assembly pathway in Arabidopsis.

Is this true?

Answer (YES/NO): YES